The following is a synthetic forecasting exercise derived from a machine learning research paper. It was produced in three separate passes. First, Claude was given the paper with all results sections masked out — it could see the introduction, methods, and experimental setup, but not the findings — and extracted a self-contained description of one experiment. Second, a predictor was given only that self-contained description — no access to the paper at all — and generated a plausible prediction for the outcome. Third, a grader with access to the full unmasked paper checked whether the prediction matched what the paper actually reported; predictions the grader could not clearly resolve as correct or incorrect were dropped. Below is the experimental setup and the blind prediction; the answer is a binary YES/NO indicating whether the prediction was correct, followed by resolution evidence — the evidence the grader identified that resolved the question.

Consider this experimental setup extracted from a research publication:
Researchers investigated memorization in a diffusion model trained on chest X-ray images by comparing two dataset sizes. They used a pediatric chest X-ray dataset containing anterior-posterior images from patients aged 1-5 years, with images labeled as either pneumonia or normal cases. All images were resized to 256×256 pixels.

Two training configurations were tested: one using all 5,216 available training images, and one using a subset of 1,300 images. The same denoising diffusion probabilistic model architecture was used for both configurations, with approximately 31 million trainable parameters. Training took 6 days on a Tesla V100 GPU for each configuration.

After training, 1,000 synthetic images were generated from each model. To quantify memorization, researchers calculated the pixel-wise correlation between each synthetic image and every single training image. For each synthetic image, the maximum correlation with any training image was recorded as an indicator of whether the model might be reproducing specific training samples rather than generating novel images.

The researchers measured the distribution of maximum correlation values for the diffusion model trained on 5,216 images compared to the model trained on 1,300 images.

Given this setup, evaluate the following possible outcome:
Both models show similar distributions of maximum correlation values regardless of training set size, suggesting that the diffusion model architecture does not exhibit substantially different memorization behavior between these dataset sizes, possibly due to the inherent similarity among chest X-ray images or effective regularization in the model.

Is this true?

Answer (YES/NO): NO